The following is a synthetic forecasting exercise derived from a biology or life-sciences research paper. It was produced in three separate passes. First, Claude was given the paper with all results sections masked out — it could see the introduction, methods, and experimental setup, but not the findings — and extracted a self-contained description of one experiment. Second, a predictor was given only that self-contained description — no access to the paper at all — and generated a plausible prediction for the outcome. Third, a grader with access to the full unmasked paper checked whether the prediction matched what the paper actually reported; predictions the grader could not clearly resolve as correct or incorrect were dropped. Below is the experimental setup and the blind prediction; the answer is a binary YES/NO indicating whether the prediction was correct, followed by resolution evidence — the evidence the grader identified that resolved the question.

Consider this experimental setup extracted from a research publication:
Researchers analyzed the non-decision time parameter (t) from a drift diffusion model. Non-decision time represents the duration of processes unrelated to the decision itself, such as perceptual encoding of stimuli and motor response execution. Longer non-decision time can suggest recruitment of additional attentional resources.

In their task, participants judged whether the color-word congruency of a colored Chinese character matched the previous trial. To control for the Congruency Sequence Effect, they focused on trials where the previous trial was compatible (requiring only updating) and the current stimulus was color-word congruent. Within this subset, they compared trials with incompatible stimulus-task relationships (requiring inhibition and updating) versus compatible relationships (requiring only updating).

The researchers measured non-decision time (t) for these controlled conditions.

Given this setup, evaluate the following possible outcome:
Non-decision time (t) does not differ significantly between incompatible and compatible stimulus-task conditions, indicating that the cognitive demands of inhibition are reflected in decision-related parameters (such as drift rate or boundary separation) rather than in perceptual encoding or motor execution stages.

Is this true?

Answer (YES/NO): NO